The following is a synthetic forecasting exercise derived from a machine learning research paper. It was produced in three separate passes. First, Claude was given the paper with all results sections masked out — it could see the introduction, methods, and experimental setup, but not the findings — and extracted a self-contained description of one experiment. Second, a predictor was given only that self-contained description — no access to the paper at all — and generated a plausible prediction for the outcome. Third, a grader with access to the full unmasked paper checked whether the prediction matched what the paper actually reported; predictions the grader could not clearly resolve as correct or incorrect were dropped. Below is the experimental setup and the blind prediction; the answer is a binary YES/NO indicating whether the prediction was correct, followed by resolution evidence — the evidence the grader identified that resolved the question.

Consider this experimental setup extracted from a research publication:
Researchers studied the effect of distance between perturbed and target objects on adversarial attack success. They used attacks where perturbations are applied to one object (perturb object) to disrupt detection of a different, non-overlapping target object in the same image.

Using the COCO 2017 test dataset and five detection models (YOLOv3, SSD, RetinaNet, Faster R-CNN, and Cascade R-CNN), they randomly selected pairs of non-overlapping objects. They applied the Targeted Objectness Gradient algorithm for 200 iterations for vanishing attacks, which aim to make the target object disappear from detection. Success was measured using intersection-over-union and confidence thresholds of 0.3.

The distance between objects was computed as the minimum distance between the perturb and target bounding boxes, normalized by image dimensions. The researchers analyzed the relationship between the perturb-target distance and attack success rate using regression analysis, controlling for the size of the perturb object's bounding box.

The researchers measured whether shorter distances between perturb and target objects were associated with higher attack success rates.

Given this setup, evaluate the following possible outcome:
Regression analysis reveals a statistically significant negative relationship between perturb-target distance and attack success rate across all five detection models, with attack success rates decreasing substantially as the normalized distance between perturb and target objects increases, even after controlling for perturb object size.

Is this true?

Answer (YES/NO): YES